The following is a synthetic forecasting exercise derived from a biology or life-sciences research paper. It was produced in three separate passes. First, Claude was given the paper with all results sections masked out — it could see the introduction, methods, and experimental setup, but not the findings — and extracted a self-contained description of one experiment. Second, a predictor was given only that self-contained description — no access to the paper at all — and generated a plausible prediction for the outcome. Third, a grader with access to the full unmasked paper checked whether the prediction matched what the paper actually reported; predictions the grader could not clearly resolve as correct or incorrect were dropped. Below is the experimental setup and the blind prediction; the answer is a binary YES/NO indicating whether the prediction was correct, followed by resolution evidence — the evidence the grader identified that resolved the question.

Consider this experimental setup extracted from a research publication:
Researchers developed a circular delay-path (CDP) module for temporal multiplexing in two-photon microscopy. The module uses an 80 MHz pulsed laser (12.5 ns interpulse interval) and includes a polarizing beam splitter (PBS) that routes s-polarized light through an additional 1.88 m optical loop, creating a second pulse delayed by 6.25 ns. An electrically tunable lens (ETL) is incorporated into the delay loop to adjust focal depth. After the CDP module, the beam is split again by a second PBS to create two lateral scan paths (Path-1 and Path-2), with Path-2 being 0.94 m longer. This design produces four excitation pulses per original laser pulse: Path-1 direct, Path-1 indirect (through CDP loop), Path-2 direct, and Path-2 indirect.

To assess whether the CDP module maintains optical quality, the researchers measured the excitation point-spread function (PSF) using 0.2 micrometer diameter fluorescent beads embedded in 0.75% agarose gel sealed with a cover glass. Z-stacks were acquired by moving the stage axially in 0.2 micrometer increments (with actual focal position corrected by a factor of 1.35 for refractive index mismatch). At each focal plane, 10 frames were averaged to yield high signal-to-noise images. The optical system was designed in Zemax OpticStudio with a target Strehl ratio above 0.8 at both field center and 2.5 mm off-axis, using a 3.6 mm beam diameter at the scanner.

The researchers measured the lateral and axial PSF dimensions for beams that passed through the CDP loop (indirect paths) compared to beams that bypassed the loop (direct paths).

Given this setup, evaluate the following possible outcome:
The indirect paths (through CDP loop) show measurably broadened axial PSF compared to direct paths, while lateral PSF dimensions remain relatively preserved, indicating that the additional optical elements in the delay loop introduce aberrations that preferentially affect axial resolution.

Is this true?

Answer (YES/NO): NO